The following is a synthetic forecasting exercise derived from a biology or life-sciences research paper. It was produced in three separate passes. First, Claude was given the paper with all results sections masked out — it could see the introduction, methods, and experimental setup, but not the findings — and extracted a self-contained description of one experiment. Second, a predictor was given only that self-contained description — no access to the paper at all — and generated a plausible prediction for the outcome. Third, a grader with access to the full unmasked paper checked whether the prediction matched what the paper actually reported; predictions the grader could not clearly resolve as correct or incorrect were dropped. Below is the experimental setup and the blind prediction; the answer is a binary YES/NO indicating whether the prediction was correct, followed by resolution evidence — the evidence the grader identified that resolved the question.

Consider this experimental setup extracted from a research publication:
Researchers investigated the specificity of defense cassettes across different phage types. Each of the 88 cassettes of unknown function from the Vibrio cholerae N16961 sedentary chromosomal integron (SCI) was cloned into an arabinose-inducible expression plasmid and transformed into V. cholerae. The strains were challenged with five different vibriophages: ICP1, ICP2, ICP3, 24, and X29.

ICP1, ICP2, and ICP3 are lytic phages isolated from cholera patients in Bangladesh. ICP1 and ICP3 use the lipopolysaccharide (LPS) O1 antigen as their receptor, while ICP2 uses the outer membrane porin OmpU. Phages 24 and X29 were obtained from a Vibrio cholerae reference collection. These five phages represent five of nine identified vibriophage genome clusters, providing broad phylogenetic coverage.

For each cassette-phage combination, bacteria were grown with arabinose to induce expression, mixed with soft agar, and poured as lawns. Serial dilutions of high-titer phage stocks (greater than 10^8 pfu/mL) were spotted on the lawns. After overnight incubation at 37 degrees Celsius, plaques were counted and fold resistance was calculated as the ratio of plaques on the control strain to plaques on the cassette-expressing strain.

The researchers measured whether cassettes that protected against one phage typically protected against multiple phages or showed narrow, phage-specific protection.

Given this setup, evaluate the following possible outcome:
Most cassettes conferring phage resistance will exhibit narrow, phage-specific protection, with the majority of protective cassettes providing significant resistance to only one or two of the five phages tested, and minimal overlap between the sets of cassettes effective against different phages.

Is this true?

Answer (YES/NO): YES